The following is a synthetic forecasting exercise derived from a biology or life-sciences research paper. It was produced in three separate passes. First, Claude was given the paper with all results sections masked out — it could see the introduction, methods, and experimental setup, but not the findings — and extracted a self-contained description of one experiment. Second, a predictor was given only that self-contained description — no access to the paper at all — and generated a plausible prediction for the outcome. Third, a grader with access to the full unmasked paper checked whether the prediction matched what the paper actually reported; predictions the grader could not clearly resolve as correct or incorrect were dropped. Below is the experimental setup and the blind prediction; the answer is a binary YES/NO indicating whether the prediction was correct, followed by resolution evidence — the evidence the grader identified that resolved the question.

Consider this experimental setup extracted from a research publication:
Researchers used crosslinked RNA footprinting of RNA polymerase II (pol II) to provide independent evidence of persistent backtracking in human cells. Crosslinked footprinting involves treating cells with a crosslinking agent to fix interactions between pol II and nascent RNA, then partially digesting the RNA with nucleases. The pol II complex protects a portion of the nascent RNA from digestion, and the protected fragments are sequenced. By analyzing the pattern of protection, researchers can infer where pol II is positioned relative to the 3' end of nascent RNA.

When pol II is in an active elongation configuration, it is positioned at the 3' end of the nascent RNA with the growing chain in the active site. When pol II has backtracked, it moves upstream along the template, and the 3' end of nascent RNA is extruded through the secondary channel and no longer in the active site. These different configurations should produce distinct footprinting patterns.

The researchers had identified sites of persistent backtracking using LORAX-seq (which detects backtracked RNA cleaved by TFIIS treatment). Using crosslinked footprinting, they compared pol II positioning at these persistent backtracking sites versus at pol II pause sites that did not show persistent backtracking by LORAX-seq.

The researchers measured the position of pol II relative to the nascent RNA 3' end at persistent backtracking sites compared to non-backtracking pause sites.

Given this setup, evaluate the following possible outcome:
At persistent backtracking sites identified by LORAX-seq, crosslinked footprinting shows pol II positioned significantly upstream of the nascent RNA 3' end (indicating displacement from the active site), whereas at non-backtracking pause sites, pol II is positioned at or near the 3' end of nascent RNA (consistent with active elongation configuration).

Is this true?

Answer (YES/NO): YES